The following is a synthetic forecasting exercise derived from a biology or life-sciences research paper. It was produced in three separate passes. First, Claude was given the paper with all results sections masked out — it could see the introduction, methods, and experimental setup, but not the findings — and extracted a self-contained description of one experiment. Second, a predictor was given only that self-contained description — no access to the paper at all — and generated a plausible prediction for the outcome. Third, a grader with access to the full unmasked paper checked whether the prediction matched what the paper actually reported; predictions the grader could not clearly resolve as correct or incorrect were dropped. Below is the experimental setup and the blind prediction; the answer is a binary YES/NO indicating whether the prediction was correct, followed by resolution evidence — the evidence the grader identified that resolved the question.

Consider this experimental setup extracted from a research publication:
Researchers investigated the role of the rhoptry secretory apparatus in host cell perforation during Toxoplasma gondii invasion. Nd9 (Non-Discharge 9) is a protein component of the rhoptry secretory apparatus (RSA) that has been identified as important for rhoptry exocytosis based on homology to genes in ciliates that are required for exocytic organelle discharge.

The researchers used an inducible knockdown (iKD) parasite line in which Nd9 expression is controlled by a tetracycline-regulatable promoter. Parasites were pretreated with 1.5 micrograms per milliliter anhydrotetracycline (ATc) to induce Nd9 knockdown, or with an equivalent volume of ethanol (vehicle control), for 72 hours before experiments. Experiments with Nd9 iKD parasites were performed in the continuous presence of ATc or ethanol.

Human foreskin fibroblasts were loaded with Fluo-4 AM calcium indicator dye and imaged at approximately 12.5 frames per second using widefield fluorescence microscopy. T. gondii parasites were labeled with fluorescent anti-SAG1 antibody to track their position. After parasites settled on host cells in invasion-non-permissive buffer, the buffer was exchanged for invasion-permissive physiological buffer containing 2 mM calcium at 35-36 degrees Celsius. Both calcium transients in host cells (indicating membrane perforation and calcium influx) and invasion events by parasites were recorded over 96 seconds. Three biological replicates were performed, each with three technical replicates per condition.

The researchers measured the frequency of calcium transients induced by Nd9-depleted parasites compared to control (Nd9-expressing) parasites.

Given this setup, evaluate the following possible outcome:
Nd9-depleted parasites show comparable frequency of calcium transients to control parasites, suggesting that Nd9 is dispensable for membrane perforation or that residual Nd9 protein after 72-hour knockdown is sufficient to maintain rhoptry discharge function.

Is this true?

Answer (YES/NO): NO